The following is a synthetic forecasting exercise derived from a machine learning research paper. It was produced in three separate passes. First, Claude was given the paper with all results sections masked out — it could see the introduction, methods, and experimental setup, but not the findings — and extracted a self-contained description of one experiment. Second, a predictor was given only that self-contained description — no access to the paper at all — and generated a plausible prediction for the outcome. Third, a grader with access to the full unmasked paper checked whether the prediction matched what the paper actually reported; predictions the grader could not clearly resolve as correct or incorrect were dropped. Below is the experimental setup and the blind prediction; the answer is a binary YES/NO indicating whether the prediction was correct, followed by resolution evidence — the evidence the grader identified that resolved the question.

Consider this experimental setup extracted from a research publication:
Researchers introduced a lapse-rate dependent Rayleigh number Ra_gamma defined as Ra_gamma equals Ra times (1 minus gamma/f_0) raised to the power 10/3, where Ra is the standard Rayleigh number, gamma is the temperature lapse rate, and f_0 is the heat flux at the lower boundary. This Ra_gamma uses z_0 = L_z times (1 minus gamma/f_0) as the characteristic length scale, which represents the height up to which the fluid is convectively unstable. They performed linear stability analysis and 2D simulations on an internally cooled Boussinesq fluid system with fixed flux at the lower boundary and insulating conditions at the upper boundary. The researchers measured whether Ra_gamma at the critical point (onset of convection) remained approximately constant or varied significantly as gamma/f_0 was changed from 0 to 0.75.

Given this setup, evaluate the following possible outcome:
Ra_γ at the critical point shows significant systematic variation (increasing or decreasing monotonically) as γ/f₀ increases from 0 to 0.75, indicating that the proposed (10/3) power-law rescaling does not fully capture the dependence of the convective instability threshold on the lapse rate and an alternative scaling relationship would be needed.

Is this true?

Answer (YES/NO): NO